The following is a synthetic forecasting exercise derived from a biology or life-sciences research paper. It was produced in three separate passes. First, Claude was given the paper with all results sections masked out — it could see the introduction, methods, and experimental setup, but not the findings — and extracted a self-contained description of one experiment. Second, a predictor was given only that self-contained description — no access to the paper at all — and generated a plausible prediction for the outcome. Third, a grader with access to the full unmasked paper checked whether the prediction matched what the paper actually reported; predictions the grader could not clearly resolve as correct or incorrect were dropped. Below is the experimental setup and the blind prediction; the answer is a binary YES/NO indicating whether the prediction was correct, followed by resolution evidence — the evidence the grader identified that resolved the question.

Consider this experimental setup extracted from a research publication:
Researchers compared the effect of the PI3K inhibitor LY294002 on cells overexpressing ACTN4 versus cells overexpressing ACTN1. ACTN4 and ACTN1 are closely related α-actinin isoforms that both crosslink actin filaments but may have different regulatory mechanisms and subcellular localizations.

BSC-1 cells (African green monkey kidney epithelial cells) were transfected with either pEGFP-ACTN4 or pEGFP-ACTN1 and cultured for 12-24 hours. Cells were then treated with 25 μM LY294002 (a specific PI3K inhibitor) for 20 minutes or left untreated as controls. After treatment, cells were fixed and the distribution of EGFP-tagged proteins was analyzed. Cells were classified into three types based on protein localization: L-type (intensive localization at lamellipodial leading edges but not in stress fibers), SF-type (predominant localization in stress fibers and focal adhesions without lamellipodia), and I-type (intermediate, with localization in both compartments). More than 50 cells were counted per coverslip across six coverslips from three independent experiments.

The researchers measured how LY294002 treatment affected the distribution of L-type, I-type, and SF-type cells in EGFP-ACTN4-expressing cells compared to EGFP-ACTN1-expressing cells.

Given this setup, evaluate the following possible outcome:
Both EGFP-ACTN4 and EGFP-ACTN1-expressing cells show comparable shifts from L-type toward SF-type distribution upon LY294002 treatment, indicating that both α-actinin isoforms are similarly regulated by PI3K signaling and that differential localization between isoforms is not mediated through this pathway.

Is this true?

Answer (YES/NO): NO